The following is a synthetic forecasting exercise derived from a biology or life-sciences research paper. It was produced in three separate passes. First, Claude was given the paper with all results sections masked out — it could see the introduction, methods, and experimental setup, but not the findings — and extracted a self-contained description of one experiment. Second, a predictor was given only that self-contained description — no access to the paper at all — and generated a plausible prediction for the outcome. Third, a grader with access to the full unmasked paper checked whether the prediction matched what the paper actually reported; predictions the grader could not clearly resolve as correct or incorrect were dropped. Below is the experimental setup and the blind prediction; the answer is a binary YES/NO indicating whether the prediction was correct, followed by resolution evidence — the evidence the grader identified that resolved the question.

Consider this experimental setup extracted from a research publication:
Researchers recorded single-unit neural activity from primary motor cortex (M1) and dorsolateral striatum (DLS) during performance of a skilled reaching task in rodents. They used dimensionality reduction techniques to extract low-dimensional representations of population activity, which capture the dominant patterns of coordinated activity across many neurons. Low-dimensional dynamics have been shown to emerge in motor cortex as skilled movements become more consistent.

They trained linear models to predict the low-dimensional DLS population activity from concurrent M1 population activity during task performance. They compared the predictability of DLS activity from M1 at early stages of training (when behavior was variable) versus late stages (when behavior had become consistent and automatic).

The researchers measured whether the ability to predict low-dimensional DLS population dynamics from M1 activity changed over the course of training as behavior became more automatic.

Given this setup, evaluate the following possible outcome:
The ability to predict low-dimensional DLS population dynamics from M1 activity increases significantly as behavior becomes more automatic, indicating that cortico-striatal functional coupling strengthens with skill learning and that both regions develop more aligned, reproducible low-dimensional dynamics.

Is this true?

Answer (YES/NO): YES